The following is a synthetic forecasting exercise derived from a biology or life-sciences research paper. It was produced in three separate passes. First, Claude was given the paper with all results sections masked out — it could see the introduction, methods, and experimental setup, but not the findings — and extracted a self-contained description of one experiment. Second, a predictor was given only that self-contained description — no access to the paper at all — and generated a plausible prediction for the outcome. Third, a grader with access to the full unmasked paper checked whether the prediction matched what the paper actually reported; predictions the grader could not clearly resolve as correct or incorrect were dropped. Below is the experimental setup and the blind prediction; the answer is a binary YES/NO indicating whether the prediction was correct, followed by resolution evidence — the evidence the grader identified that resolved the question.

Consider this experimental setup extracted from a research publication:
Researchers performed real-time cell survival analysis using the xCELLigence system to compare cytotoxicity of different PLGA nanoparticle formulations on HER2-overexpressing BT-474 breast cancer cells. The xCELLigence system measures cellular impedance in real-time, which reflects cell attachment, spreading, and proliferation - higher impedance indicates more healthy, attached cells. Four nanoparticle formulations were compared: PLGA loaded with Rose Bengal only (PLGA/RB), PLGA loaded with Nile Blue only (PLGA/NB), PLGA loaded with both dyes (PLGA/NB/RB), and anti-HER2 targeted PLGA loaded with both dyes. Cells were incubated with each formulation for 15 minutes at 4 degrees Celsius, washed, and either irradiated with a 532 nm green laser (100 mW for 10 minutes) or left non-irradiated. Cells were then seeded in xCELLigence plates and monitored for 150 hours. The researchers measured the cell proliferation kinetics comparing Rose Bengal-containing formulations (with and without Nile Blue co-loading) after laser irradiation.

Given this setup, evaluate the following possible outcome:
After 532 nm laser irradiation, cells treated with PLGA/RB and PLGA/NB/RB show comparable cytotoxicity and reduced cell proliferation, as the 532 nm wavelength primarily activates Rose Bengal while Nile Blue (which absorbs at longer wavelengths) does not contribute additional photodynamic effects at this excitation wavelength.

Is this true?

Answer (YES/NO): NO